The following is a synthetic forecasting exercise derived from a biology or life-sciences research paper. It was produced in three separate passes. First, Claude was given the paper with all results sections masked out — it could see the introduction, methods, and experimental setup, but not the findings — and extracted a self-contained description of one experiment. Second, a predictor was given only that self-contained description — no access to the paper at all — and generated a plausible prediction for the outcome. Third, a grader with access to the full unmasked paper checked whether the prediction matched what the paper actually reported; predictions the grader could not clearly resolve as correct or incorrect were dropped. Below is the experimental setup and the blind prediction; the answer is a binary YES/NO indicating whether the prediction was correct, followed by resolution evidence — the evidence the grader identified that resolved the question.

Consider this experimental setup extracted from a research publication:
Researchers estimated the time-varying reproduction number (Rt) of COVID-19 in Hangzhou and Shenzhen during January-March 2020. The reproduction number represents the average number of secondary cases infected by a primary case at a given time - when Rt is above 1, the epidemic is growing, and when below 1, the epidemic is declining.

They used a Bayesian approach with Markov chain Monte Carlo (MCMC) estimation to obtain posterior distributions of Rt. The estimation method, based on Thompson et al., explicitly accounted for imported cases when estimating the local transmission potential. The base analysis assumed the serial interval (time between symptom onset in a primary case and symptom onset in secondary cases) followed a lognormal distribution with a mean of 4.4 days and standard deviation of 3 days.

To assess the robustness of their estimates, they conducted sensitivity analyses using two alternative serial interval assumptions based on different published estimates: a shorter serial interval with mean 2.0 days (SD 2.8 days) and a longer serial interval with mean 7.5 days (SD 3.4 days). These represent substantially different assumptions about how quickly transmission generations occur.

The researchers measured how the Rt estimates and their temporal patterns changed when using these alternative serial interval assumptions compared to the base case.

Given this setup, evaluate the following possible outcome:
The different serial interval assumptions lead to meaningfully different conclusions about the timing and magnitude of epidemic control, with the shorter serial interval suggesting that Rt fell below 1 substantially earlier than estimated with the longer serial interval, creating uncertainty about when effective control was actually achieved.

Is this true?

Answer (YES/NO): NO